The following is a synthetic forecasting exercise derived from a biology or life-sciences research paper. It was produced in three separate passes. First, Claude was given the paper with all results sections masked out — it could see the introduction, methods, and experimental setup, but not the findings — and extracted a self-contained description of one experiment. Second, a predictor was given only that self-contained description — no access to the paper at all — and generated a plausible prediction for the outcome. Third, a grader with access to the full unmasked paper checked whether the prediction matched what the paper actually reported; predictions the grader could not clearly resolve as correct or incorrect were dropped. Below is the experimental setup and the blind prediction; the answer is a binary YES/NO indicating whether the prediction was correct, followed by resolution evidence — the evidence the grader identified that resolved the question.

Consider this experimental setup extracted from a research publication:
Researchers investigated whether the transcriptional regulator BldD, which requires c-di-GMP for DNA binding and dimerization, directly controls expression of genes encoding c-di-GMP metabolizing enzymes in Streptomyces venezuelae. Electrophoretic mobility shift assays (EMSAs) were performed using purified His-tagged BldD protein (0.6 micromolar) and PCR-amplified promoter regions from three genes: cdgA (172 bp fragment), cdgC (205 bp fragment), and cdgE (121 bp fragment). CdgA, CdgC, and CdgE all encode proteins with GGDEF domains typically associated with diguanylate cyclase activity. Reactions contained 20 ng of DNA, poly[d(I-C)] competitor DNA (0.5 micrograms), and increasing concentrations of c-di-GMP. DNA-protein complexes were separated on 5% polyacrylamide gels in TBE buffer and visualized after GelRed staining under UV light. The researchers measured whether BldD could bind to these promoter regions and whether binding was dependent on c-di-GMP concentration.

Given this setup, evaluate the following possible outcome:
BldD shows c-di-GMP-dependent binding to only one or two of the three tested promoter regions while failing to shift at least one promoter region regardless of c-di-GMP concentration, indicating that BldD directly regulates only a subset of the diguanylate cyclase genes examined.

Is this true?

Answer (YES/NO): NO